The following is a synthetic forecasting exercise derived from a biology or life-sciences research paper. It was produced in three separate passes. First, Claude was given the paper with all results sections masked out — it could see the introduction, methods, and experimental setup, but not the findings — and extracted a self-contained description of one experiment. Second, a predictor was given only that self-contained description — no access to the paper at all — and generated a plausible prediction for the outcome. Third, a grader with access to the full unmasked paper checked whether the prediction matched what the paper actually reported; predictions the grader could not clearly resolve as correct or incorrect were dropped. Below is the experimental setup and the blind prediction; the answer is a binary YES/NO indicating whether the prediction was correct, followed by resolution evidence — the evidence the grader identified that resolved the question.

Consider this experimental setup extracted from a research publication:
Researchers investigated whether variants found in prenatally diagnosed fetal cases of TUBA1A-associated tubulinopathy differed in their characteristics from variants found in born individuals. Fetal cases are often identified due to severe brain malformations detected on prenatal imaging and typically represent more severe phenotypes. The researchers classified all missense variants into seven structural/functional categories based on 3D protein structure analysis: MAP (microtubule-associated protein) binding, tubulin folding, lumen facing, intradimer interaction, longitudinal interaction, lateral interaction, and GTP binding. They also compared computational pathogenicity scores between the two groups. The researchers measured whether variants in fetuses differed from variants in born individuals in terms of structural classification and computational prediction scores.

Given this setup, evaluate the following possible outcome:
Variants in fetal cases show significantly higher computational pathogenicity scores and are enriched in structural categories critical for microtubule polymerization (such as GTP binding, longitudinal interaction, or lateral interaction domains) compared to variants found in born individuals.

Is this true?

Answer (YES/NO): NO